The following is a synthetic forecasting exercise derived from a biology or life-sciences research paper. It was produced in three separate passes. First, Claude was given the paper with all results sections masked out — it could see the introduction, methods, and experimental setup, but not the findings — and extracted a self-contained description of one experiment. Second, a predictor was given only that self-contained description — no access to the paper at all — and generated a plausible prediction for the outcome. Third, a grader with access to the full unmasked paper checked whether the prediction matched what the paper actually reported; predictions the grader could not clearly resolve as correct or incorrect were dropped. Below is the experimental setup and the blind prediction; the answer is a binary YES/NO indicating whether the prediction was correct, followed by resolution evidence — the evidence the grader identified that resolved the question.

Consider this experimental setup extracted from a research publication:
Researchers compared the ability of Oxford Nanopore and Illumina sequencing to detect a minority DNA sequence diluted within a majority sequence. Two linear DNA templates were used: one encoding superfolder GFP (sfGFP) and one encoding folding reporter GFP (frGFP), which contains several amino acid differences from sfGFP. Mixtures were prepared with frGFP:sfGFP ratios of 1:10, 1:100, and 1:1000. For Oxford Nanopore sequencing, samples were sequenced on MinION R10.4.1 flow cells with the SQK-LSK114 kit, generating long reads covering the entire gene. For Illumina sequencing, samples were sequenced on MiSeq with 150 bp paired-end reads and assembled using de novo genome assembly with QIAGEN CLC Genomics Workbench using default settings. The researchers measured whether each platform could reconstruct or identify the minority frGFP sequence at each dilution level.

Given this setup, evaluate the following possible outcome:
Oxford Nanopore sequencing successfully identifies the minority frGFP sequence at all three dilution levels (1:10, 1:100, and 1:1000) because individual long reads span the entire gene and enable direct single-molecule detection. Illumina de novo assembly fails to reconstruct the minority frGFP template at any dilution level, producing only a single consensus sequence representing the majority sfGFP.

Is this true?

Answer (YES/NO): NO